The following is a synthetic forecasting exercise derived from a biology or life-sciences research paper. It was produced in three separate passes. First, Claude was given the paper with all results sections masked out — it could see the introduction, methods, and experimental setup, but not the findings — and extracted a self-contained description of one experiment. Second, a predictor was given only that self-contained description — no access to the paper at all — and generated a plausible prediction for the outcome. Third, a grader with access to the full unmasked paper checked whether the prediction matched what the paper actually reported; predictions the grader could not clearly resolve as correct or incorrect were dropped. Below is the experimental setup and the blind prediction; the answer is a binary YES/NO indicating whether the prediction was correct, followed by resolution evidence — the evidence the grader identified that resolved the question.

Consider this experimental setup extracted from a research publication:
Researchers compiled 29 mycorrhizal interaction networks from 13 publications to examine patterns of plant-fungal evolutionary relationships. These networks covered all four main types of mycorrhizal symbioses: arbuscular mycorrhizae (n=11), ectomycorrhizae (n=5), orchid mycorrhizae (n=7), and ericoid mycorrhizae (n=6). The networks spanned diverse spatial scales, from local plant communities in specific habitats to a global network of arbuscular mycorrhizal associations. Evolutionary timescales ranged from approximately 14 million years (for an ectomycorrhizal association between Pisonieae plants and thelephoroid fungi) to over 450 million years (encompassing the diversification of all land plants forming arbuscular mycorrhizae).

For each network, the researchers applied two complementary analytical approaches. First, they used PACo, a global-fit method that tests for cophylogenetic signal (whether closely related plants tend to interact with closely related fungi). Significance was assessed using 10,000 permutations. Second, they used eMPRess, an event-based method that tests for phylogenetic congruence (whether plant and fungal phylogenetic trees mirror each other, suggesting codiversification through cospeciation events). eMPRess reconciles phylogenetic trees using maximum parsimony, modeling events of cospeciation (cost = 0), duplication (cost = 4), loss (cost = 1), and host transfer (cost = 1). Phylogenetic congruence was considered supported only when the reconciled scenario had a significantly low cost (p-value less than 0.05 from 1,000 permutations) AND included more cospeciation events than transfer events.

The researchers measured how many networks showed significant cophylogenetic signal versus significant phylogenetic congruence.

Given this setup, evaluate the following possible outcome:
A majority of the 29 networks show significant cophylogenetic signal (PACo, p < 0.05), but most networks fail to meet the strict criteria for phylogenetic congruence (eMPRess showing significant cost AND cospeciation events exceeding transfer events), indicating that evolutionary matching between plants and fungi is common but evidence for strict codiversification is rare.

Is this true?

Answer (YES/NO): NO